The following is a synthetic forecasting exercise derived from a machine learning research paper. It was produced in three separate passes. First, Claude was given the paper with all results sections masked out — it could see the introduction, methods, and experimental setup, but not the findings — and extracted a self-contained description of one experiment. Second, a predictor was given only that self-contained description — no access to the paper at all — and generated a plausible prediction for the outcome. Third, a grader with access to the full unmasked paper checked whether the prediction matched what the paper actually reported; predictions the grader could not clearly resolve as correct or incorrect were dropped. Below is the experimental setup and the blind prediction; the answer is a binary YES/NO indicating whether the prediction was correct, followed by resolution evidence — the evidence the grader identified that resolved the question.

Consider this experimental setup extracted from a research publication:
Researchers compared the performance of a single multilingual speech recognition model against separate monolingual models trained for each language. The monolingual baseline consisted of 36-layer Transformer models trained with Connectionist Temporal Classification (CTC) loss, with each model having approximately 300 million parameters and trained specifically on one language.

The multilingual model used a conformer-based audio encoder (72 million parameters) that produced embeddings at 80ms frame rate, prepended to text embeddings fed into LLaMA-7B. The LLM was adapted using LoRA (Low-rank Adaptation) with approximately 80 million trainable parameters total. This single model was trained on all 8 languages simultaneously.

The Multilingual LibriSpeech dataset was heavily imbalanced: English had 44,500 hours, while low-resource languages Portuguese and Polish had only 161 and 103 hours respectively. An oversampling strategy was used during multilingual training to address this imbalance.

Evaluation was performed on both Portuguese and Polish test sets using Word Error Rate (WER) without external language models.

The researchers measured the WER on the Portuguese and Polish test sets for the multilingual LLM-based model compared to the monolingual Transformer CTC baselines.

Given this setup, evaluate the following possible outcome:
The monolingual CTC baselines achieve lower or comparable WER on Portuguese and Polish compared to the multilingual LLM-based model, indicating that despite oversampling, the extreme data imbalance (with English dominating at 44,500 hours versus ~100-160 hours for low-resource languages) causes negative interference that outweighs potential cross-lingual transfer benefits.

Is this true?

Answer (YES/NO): NO